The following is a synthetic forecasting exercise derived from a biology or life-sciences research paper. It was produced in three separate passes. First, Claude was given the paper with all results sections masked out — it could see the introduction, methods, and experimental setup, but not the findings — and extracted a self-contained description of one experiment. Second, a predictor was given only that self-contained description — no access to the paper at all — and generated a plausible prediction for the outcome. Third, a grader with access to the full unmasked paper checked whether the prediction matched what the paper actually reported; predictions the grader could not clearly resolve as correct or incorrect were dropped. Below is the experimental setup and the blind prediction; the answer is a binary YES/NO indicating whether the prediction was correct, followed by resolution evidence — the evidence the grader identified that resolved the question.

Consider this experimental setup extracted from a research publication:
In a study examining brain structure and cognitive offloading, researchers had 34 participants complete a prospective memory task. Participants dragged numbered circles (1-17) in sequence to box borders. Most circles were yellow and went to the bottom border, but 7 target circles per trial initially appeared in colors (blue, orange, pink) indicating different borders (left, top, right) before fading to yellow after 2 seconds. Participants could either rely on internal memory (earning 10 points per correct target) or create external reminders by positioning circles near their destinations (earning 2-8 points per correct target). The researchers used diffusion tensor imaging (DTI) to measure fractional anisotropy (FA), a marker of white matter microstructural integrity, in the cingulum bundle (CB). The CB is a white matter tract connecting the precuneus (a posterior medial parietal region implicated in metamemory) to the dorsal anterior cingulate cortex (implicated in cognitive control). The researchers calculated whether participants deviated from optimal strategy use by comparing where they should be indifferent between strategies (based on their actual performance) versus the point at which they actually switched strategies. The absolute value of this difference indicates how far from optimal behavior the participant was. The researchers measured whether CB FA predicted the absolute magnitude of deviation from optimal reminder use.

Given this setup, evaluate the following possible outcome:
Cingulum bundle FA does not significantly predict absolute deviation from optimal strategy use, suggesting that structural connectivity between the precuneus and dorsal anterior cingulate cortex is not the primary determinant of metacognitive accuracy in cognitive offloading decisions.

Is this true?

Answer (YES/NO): NO